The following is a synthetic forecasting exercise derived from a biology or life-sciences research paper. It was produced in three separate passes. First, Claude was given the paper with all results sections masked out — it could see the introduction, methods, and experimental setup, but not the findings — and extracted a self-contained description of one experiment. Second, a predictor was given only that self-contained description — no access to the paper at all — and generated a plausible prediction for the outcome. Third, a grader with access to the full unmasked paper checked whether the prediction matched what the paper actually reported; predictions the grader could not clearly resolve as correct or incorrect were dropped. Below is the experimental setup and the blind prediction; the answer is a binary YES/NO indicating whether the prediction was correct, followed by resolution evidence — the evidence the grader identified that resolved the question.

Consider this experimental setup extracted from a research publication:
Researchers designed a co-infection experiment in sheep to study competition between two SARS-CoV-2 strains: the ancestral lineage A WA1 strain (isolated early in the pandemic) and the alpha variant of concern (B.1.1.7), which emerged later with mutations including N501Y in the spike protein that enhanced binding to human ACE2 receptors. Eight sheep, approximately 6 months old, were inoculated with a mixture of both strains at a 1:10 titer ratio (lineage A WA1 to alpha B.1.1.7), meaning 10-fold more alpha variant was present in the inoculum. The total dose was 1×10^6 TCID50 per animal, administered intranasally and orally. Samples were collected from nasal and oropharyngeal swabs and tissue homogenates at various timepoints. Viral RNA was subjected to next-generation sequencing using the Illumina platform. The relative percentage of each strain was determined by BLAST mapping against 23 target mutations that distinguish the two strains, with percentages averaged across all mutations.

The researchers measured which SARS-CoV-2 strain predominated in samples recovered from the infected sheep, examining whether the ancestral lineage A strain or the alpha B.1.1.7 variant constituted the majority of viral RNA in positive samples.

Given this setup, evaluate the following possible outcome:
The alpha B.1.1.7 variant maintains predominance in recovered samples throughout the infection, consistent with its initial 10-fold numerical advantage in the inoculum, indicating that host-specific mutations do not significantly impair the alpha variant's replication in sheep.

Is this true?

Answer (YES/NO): YES